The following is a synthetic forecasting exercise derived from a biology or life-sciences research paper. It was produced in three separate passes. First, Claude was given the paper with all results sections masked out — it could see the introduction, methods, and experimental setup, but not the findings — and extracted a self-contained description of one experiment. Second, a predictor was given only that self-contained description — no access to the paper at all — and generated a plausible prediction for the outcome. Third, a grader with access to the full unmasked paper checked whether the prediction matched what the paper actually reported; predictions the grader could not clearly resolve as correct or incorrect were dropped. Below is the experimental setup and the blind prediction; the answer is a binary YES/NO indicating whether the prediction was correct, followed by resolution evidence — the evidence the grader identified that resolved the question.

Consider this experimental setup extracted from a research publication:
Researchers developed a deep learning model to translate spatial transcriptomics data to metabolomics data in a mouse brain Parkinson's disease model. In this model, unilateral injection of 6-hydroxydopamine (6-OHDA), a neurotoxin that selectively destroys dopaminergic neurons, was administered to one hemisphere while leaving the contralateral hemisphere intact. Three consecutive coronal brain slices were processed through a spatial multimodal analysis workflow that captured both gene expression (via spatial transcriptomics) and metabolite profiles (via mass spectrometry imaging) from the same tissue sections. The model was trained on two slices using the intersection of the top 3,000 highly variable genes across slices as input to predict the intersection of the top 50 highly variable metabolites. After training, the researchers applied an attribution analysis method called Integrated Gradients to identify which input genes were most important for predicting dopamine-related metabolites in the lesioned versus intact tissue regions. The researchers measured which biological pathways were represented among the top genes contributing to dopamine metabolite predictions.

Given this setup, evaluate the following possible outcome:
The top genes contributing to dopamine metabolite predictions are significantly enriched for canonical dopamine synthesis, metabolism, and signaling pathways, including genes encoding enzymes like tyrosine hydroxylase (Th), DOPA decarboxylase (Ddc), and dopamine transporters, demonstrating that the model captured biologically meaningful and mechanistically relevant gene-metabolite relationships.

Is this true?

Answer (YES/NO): NO